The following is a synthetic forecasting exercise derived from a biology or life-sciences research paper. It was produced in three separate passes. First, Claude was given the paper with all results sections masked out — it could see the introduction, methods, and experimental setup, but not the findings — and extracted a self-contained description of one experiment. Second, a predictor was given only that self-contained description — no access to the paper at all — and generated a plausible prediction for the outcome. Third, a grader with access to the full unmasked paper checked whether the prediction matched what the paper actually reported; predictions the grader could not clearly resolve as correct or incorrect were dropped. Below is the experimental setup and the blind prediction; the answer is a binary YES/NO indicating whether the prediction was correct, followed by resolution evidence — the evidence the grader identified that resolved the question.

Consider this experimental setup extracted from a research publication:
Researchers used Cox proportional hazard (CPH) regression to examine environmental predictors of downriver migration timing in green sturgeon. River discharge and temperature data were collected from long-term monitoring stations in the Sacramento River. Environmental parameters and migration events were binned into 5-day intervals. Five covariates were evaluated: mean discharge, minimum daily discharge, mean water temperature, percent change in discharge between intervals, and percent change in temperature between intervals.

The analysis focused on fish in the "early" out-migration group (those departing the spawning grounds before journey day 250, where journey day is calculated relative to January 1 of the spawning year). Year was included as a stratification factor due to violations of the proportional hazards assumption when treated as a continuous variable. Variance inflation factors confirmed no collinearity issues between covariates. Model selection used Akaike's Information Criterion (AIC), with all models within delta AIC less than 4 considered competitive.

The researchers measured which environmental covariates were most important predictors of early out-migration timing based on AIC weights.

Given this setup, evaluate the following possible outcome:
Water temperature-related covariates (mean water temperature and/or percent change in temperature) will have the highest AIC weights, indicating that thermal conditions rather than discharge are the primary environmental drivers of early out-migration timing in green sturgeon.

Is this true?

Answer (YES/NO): NO